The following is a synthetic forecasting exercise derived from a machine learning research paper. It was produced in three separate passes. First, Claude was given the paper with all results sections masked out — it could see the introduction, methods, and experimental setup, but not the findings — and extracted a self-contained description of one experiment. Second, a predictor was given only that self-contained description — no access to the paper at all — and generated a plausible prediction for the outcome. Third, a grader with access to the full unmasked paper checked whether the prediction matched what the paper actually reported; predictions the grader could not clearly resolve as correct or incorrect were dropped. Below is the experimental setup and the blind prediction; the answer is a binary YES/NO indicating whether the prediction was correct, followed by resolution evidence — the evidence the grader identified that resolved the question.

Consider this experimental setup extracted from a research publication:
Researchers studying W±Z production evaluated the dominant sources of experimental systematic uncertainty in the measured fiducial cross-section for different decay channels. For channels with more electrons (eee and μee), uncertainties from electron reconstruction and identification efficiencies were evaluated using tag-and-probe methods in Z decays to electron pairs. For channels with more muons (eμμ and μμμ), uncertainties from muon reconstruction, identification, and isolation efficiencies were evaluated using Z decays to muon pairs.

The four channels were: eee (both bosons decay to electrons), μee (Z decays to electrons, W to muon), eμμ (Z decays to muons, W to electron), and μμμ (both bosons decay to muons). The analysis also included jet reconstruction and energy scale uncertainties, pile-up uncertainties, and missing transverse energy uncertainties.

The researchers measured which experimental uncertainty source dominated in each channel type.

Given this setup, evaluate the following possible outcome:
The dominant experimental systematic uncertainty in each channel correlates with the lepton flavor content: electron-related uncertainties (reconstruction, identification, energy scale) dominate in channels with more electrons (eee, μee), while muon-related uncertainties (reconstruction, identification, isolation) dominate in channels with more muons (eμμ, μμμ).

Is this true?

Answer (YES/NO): YES